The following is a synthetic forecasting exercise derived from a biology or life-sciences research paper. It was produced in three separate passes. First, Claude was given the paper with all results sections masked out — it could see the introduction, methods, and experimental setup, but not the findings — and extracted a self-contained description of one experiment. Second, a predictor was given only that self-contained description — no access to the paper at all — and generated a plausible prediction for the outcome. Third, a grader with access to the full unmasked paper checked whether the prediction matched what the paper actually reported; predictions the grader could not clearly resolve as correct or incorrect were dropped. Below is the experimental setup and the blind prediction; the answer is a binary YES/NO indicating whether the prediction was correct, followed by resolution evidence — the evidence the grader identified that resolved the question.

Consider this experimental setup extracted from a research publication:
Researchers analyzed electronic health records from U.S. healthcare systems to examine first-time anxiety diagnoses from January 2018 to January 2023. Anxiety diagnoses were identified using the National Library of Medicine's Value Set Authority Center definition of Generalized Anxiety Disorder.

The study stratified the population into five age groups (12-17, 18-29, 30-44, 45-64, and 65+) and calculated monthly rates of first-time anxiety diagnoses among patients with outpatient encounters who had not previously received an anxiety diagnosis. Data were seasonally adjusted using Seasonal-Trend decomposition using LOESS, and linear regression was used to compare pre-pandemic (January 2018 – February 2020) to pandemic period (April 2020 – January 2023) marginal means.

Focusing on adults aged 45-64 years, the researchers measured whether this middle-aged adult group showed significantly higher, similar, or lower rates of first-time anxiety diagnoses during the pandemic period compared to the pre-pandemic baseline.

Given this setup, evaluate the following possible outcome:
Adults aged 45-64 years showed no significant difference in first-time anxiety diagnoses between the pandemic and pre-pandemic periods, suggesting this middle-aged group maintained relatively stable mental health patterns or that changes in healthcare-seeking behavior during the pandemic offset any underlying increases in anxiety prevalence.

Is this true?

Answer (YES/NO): YES